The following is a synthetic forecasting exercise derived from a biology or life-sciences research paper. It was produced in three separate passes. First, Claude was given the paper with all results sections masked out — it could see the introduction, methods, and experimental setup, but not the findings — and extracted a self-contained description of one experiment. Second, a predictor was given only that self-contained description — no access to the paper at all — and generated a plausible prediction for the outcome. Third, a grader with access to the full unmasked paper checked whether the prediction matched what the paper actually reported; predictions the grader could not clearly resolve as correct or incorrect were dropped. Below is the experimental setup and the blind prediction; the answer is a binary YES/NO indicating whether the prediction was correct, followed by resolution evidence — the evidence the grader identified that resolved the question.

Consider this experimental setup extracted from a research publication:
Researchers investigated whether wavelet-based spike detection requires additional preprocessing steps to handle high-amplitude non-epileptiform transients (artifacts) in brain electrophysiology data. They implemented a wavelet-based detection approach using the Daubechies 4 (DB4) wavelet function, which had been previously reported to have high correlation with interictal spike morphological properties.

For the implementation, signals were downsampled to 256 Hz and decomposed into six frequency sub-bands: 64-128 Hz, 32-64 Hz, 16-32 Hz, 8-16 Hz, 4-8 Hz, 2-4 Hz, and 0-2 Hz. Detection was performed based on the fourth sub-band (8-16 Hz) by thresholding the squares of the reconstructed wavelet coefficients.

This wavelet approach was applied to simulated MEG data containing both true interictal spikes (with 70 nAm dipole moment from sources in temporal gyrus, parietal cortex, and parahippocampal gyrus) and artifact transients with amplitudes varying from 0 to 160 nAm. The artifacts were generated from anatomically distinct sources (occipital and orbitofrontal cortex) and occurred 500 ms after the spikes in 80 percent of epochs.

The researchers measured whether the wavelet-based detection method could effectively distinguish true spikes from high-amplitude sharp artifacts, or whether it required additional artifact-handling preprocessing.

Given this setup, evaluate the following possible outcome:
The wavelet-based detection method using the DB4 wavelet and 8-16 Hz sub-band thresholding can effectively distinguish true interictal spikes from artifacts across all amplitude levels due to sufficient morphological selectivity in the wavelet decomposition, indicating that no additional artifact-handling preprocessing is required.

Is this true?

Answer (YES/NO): NO